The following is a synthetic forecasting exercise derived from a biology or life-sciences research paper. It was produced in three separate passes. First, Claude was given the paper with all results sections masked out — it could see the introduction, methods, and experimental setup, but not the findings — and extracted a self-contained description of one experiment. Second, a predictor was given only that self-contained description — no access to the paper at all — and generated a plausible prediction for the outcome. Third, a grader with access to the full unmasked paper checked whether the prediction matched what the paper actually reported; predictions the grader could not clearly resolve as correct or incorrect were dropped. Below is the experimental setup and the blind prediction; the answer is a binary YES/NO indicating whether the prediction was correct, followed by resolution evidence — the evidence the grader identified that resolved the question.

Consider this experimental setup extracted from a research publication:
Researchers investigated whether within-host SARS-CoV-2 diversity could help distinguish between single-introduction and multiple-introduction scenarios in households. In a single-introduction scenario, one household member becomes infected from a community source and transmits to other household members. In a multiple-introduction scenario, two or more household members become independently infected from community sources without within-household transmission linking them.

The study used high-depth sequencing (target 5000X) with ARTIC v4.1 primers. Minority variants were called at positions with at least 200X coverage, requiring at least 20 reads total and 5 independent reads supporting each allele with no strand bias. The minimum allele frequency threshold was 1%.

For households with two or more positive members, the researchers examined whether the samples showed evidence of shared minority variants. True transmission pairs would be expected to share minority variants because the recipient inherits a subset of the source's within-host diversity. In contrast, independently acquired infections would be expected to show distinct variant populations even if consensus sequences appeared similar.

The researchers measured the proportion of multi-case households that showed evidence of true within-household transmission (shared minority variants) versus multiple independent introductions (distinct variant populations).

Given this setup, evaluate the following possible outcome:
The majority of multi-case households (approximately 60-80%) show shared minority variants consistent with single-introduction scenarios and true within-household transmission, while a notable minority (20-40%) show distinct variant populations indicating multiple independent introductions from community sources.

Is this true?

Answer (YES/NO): NO